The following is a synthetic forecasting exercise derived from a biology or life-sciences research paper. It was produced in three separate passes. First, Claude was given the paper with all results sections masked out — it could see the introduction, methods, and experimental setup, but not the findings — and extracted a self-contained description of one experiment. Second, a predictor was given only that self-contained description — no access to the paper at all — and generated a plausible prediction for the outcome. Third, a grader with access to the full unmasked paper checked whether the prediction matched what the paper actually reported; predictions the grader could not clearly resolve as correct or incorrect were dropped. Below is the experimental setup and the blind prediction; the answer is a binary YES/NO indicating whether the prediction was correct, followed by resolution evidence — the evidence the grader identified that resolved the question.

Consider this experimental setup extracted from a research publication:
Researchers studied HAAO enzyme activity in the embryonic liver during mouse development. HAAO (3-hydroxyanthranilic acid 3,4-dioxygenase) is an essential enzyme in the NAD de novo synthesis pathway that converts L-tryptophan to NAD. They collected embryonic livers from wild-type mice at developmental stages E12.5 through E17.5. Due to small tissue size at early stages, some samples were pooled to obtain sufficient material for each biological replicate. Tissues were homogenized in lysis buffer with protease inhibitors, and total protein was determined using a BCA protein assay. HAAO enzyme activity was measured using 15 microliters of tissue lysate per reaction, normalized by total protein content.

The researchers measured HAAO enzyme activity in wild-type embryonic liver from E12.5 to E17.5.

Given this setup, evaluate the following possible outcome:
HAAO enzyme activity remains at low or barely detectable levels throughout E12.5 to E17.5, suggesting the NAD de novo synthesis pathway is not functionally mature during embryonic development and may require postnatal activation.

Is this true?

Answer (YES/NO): NO